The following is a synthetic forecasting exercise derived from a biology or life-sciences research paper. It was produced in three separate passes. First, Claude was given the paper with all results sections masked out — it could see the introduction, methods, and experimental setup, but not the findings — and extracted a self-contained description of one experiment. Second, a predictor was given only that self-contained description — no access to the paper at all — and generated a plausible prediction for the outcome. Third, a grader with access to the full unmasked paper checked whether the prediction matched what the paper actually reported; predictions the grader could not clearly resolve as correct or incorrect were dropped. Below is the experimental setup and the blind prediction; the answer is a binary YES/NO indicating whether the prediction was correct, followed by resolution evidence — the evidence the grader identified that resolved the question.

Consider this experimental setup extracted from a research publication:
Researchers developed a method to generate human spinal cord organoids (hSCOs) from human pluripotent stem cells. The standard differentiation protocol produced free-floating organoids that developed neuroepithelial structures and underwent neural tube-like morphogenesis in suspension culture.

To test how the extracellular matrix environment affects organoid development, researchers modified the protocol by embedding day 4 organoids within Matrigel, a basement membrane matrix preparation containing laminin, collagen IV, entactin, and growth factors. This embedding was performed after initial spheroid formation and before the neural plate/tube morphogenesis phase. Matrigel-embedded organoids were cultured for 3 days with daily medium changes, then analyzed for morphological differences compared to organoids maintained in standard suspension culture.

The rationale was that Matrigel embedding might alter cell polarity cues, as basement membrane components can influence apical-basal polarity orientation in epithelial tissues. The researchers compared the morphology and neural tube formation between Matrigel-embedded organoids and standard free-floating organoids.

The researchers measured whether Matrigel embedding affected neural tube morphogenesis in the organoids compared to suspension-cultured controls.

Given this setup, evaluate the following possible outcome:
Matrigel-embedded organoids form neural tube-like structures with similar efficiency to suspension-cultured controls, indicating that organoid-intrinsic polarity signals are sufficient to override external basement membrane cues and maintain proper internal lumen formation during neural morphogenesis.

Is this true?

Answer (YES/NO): NO